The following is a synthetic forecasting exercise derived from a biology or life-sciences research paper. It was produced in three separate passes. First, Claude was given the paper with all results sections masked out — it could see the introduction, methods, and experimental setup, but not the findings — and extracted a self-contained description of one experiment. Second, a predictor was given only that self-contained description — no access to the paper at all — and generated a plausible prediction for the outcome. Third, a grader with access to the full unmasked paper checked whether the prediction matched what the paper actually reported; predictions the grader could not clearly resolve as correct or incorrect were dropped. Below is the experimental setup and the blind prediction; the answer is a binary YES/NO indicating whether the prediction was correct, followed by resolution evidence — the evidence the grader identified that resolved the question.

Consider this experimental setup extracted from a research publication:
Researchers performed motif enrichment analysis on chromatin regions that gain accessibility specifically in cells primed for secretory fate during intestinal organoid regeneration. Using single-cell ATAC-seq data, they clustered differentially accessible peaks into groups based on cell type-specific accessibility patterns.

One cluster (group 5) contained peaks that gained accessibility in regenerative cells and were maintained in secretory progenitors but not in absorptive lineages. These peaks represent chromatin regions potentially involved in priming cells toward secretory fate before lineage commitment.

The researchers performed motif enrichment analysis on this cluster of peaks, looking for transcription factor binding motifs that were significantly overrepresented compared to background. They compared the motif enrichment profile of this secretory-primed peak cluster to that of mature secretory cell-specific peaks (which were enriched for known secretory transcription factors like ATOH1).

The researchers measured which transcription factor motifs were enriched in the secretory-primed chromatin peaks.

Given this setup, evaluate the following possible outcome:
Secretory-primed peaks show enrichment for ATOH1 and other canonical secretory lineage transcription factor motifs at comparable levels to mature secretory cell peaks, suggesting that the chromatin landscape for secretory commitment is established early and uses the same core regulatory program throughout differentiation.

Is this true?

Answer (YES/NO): NO